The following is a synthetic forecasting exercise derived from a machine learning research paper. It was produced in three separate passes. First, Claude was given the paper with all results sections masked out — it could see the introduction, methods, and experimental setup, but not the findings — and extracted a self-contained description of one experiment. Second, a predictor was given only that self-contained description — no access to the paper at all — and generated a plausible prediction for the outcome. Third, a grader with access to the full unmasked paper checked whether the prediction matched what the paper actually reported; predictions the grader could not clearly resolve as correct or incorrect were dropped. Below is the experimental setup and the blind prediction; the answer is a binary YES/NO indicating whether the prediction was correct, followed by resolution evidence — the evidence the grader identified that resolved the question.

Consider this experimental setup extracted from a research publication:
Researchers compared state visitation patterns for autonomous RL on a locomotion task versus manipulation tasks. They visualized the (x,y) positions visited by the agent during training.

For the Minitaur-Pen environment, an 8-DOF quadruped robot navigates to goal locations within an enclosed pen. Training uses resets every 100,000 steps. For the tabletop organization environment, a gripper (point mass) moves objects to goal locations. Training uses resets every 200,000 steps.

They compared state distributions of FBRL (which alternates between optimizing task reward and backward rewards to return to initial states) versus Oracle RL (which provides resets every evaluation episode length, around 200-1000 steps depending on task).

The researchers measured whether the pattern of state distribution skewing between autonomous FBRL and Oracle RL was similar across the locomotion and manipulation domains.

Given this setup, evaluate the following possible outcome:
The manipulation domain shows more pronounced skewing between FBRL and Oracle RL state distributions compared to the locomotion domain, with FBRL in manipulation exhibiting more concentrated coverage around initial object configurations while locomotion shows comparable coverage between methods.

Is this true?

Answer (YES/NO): NO